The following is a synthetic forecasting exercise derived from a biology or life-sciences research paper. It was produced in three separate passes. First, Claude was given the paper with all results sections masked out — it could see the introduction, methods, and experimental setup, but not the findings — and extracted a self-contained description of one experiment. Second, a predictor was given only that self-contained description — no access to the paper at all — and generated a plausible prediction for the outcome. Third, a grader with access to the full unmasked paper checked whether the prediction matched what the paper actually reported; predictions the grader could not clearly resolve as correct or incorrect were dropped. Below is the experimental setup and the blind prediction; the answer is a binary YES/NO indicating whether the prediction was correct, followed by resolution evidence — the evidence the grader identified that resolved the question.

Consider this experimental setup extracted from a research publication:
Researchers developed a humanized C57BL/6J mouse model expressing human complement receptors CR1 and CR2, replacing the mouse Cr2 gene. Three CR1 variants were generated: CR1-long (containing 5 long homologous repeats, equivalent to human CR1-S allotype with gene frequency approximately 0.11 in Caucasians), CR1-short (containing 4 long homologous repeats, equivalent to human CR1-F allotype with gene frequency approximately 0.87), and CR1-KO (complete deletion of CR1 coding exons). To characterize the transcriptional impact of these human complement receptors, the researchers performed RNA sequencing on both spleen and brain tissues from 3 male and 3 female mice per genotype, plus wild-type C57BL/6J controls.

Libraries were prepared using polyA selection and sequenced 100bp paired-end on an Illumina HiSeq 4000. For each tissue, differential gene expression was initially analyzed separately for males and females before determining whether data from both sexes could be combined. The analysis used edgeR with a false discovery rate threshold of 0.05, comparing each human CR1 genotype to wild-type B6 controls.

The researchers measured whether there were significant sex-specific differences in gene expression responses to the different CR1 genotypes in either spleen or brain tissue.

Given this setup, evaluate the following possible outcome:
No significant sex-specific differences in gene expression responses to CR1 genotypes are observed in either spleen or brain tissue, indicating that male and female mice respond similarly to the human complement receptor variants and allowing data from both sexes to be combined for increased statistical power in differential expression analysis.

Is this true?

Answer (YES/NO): YES